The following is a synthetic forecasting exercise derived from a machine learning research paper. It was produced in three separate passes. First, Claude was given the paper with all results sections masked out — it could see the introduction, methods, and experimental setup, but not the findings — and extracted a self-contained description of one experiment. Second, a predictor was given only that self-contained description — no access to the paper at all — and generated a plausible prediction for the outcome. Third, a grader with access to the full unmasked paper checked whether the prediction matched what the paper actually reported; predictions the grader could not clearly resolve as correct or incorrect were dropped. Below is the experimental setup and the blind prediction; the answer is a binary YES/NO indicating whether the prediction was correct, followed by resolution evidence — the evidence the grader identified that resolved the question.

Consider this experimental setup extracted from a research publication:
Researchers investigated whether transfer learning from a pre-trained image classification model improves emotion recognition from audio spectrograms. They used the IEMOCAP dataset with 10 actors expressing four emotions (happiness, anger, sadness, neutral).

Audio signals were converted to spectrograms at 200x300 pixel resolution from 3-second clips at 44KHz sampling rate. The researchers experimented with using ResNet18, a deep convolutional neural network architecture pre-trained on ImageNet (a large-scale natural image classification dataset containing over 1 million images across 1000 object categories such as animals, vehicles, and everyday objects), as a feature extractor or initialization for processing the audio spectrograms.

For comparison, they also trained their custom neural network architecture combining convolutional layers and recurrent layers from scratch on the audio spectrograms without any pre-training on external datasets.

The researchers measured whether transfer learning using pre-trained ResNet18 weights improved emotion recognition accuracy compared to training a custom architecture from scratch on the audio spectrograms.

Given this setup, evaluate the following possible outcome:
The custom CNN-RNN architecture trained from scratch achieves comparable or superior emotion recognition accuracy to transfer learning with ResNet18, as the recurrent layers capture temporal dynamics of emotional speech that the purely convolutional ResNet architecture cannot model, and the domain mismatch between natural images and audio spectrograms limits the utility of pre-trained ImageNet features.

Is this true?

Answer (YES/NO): YES